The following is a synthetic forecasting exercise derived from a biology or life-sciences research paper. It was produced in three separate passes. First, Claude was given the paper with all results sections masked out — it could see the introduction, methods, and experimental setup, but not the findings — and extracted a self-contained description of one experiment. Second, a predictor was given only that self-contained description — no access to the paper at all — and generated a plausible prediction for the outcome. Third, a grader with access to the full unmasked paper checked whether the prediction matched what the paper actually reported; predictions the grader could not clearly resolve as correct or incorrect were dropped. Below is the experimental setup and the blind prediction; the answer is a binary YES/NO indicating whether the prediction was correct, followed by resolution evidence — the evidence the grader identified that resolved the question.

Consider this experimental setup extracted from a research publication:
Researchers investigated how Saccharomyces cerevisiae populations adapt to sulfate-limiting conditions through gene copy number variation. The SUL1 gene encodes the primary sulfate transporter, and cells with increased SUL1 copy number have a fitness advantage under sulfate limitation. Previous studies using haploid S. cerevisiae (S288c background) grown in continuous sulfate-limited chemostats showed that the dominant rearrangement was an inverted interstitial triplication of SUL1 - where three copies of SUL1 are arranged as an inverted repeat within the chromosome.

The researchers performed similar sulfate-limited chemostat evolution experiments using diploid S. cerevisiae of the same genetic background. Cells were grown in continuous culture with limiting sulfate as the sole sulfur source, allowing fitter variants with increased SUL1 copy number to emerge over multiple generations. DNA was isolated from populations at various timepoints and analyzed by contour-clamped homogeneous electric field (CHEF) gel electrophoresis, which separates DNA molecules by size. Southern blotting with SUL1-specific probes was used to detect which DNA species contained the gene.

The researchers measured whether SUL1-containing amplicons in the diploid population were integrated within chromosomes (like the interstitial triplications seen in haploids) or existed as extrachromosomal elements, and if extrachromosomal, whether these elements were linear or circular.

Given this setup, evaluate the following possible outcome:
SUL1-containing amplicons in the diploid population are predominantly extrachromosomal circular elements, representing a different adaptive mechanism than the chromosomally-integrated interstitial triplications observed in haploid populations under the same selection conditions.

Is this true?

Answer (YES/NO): NO